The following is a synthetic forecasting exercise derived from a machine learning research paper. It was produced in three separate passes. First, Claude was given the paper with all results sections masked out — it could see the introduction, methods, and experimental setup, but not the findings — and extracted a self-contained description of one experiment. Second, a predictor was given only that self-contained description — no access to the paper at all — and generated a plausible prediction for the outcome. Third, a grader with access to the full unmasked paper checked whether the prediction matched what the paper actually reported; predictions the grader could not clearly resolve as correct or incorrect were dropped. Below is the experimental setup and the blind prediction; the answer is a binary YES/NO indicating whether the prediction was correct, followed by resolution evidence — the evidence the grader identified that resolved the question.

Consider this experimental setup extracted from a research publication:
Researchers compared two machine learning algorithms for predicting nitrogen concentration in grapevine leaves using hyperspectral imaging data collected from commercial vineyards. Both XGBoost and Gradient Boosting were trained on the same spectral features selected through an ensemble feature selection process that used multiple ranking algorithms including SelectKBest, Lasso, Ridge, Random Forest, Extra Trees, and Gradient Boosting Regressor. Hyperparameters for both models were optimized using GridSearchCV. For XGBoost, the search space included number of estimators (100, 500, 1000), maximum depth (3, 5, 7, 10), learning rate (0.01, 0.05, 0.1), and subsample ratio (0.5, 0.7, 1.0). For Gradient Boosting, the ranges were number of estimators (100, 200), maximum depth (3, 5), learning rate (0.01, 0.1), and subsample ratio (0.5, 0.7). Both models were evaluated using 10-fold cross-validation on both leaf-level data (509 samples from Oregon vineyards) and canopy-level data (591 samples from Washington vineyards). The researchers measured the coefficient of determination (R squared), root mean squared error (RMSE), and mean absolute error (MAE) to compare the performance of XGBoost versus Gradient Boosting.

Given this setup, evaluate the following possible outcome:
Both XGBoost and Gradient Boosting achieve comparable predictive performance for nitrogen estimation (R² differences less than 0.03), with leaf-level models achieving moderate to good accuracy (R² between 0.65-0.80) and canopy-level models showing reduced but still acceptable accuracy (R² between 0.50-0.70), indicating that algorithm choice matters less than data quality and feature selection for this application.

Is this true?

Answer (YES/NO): NO